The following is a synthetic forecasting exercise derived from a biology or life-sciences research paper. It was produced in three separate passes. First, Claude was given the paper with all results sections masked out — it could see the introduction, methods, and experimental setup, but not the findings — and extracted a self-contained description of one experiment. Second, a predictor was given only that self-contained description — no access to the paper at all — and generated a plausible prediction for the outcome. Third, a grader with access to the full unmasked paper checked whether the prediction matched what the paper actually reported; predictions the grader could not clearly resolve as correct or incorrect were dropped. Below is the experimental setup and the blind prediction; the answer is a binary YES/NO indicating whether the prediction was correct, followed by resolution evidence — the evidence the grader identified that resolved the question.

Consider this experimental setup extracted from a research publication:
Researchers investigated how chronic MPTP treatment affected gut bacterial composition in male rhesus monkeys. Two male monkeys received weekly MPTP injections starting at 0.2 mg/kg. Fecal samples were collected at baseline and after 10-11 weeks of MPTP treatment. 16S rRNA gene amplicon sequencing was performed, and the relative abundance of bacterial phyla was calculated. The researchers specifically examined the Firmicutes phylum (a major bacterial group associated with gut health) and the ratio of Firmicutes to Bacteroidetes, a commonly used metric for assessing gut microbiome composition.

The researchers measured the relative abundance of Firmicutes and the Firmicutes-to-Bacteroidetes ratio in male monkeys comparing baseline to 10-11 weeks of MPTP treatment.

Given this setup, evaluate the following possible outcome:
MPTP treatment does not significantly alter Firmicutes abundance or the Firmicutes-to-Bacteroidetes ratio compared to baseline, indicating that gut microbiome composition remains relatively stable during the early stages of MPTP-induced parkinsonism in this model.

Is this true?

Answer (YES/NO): NO